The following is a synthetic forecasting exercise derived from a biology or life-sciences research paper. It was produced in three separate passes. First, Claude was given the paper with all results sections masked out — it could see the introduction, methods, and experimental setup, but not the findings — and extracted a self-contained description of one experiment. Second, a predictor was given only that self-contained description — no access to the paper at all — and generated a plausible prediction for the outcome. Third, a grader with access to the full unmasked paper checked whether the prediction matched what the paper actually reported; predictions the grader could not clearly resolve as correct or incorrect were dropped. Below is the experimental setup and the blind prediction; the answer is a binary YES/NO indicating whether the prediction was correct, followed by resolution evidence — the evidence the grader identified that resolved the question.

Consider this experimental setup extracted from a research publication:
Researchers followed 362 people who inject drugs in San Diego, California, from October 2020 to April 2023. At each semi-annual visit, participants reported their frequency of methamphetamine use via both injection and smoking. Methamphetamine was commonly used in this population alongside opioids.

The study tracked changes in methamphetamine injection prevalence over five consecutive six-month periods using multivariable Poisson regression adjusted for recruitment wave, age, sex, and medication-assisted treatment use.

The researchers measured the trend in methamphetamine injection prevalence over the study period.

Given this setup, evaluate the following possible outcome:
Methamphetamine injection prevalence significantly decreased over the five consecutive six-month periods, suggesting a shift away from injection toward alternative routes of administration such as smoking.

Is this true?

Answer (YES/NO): YES